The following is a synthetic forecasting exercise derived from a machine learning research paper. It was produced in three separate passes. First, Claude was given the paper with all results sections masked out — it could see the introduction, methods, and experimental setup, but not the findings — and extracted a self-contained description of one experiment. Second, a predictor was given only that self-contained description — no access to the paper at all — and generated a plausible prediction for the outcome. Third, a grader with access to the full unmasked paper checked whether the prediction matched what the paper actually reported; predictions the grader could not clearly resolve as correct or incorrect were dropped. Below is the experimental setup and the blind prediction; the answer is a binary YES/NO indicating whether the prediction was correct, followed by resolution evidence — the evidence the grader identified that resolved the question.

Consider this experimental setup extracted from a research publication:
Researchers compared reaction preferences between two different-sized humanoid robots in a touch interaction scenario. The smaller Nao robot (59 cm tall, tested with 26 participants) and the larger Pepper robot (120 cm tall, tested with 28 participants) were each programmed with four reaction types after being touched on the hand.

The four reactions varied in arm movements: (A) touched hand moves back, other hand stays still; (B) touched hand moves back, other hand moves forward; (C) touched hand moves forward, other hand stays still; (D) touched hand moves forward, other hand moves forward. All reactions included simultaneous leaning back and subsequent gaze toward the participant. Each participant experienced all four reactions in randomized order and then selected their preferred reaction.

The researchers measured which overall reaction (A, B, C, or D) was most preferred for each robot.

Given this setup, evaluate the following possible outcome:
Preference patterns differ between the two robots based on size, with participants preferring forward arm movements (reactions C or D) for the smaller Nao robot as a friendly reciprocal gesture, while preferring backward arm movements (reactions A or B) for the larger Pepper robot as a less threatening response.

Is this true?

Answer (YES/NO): NO